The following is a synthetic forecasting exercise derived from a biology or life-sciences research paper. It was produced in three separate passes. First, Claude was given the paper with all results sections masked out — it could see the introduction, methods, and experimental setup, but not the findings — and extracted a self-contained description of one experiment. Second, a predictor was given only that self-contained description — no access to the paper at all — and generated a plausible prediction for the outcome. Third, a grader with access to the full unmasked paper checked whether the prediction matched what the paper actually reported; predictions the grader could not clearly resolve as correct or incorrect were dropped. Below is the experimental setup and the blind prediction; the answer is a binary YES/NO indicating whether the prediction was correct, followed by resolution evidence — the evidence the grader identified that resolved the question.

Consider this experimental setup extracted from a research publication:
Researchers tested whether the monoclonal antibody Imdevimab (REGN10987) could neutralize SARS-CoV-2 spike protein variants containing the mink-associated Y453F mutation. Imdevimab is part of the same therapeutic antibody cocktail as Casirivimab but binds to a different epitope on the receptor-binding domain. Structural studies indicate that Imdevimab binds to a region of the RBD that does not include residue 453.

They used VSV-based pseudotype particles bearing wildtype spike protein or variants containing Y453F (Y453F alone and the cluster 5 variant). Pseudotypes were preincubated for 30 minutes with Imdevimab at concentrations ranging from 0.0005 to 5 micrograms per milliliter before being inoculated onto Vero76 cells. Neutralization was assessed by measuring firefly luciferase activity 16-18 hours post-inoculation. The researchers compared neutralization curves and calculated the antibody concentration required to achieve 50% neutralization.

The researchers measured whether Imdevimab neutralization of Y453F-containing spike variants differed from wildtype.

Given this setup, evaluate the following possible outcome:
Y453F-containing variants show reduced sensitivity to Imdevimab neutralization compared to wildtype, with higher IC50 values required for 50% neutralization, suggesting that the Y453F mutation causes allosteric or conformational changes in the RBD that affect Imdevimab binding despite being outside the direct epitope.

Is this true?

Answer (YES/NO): NO